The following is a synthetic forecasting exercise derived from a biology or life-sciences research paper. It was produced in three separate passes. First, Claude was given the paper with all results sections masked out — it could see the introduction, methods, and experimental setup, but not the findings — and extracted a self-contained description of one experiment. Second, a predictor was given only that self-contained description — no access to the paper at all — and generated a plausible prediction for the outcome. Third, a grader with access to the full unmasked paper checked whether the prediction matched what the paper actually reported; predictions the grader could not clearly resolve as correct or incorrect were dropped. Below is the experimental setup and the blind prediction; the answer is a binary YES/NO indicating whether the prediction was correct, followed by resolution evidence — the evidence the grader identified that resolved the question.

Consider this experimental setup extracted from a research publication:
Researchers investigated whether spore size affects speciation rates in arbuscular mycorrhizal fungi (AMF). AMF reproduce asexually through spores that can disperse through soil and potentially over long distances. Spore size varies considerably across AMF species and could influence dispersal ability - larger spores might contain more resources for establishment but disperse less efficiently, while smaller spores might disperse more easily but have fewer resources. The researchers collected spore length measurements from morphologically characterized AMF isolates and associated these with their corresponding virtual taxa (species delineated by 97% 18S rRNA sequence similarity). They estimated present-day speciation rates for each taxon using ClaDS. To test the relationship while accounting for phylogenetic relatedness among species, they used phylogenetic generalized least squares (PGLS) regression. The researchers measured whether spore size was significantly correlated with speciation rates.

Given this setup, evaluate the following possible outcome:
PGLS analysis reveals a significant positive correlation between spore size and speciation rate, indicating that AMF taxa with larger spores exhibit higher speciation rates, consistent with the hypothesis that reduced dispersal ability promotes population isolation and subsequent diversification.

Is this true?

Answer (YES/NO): NO